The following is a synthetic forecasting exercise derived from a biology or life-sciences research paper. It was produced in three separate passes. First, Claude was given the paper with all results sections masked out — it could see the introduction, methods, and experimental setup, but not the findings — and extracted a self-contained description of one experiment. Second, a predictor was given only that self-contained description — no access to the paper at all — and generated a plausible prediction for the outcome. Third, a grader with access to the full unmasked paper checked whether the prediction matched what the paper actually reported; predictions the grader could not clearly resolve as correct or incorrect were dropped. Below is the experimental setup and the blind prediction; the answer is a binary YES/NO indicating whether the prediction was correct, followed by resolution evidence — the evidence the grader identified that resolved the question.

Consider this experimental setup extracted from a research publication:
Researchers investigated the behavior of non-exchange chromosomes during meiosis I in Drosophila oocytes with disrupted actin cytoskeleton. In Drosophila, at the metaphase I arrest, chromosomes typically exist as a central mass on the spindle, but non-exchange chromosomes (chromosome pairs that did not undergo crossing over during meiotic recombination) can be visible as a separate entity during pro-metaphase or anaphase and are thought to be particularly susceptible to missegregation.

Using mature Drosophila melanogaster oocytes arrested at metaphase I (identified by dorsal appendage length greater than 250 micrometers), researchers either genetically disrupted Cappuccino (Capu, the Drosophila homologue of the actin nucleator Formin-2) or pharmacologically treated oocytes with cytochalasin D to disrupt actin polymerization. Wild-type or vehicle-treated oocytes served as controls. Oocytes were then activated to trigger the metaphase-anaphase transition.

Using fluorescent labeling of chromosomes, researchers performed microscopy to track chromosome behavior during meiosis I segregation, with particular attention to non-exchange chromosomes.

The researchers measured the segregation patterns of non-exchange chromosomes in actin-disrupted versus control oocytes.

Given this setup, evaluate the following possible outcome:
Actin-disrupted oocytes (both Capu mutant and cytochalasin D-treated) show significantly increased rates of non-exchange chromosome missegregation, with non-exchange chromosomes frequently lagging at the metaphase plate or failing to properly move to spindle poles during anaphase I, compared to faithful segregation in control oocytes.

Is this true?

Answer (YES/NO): YES